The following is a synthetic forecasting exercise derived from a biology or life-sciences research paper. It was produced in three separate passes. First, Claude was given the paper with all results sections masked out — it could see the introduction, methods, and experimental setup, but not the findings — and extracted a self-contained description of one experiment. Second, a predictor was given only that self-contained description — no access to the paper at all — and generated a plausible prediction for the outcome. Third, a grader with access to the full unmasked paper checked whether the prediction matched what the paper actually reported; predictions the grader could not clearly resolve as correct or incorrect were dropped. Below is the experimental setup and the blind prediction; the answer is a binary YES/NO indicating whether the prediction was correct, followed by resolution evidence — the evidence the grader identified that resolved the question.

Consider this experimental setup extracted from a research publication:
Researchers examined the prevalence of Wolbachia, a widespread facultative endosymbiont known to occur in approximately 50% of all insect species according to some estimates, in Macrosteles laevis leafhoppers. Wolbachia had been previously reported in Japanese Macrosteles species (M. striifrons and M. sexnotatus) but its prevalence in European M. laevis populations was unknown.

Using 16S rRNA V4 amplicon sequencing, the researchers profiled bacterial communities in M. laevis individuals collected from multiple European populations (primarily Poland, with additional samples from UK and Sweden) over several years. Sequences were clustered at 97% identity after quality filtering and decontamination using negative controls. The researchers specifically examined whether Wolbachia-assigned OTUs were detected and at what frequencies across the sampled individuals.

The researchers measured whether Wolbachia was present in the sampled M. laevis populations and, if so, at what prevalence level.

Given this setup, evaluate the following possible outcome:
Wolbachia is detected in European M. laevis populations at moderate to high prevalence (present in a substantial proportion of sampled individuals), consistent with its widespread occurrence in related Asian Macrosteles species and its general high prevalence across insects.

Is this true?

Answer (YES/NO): NO